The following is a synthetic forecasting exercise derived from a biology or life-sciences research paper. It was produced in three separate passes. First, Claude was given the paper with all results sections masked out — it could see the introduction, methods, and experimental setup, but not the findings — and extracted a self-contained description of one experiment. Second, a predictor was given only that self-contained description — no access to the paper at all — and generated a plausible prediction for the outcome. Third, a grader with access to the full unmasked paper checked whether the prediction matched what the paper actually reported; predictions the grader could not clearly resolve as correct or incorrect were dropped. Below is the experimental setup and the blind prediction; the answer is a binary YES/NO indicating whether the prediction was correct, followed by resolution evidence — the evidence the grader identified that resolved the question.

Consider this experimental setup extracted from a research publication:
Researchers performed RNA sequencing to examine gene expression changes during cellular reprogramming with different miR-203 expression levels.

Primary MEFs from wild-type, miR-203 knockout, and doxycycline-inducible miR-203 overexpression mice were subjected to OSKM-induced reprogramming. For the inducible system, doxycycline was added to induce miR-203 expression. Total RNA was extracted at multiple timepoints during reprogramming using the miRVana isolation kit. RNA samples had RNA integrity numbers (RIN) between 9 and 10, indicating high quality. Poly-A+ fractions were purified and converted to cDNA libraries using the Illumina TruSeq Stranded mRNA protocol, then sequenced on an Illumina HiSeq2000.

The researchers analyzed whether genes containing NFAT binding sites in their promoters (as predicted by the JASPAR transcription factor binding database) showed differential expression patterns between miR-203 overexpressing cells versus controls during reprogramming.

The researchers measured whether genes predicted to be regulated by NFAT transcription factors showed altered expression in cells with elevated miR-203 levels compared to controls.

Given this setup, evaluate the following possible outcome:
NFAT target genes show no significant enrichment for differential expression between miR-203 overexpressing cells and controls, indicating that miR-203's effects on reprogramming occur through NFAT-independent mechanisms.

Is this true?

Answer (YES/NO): NO